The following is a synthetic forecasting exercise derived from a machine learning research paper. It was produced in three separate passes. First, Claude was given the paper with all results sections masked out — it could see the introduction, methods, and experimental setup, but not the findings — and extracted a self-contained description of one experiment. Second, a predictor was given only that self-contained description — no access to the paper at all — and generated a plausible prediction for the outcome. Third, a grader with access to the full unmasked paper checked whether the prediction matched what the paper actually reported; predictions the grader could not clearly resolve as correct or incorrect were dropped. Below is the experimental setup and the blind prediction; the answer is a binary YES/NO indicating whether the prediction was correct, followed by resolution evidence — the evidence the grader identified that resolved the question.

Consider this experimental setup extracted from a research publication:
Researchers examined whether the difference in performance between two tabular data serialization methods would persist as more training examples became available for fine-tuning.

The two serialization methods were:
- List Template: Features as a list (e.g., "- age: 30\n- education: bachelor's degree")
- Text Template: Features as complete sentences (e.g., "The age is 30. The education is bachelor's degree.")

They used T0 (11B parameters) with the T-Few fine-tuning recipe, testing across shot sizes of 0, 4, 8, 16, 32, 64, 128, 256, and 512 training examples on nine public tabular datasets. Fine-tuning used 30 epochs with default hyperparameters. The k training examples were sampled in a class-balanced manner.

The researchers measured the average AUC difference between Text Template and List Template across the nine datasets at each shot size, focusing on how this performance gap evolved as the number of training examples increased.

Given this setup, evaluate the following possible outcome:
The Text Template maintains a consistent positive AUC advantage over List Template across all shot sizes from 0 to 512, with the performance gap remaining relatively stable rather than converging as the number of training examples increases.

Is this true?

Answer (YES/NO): NO